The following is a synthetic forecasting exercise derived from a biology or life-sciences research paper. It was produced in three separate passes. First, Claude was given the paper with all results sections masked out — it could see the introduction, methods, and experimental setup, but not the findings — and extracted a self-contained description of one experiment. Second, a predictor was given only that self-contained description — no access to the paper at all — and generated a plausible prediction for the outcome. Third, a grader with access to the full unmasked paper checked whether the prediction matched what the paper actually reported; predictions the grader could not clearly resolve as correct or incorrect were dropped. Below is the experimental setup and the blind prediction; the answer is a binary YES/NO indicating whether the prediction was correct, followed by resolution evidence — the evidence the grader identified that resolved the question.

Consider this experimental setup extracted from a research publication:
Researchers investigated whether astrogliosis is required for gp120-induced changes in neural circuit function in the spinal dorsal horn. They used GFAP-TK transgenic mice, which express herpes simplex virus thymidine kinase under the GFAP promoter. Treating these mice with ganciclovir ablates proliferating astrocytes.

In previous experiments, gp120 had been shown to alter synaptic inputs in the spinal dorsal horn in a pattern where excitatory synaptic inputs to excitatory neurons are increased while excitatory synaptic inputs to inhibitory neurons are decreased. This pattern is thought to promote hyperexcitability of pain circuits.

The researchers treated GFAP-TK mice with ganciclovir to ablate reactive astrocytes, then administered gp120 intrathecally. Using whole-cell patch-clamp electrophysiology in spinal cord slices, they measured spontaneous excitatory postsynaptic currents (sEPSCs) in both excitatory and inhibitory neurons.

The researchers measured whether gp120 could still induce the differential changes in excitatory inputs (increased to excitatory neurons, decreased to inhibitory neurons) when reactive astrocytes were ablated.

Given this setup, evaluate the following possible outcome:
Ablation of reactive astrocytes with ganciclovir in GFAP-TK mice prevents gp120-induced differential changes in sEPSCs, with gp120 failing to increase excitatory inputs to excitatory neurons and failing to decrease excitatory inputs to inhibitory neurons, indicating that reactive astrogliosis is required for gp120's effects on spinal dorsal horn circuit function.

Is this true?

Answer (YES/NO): YES